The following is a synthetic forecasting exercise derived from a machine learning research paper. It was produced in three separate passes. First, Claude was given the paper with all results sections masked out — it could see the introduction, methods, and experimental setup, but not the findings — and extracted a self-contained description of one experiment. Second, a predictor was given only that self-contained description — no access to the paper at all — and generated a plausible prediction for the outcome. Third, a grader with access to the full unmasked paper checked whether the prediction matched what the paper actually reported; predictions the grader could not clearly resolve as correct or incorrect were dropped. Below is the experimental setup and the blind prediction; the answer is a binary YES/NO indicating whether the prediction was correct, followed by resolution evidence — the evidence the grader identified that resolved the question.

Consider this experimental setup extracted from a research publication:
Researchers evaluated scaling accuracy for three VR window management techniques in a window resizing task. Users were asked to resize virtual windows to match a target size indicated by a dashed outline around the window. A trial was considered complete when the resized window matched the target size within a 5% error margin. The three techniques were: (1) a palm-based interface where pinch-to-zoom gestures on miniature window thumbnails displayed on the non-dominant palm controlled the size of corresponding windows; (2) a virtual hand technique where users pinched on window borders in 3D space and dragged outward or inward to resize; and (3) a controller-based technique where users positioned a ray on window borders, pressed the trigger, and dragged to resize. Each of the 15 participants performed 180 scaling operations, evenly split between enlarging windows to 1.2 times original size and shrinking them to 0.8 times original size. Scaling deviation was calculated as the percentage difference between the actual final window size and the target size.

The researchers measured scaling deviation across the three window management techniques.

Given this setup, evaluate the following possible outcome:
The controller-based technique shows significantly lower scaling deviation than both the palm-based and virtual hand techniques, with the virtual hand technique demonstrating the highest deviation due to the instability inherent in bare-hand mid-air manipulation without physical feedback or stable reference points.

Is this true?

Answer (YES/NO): NO